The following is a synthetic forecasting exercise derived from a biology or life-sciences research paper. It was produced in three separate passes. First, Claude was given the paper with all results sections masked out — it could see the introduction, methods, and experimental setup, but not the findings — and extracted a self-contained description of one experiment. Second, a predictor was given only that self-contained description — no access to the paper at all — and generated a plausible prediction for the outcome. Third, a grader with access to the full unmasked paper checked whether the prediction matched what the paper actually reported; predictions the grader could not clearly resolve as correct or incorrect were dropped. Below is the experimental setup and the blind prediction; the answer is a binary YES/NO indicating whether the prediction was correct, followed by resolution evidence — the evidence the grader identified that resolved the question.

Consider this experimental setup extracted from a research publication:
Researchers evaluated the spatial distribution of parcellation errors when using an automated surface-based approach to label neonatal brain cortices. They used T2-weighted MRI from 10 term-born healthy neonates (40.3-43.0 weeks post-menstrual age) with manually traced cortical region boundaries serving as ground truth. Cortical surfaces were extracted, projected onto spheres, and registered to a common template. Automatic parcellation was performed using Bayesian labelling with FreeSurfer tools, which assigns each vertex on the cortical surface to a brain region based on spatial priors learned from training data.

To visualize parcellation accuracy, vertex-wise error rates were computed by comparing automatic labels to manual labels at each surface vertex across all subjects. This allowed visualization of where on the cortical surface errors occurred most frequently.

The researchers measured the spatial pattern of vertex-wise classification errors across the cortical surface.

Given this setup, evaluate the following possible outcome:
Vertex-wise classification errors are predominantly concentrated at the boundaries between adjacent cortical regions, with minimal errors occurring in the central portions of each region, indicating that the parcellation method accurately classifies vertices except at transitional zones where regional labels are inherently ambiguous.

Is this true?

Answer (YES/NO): YES